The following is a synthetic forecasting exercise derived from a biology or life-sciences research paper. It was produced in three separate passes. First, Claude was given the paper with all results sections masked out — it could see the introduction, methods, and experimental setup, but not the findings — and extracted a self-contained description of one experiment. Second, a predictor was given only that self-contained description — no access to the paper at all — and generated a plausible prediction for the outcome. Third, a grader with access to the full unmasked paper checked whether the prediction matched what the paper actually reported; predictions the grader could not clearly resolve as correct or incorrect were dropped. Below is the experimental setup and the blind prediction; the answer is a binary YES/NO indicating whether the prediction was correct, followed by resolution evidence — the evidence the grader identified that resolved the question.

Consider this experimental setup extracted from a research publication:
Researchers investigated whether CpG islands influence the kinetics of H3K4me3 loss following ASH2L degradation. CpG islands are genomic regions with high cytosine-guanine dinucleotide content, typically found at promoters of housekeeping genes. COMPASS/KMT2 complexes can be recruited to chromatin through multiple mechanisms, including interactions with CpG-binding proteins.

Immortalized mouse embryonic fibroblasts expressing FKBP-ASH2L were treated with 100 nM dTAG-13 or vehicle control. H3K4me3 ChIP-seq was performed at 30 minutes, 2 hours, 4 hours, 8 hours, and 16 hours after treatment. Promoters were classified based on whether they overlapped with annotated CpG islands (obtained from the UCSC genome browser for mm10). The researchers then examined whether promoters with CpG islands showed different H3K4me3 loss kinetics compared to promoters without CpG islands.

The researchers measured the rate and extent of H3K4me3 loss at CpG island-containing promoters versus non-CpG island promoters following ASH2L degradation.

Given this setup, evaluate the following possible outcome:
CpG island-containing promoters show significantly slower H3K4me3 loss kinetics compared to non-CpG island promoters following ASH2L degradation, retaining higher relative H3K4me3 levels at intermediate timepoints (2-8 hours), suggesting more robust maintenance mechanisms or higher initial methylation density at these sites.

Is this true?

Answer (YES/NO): NO